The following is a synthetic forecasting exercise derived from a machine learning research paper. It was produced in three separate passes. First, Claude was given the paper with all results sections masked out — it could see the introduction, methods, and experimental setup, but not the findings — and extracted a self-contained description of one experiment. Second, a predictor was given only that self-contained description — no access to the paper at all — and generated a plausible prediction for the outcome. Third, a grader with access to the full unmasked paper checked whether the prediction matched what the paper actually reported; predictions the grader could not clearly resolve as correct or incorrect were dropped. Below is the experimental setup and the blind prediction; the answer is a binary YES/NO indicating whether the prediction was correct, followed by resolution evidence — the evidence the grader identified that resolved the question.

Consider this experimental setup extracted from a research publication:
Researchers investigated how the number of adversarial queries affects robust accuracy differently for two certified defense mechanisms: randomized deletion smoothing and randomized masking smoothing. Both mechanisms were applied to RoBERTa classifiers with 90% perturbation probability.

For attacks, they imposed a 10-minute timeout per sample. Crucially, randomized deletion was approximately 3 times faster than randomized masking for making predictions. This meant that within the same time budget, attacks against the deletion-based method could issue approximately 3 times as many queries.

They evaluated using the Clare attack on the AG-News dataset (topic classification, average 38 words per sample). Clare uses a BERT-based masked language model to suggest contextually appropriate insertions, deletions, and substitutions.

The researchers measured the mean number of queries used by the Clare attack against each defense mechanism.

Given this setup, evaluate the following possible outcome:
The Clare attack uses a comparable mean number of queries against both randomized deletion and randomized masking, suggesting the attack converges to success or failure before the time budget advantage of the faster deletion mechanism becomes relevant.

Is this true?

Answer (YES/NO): NO